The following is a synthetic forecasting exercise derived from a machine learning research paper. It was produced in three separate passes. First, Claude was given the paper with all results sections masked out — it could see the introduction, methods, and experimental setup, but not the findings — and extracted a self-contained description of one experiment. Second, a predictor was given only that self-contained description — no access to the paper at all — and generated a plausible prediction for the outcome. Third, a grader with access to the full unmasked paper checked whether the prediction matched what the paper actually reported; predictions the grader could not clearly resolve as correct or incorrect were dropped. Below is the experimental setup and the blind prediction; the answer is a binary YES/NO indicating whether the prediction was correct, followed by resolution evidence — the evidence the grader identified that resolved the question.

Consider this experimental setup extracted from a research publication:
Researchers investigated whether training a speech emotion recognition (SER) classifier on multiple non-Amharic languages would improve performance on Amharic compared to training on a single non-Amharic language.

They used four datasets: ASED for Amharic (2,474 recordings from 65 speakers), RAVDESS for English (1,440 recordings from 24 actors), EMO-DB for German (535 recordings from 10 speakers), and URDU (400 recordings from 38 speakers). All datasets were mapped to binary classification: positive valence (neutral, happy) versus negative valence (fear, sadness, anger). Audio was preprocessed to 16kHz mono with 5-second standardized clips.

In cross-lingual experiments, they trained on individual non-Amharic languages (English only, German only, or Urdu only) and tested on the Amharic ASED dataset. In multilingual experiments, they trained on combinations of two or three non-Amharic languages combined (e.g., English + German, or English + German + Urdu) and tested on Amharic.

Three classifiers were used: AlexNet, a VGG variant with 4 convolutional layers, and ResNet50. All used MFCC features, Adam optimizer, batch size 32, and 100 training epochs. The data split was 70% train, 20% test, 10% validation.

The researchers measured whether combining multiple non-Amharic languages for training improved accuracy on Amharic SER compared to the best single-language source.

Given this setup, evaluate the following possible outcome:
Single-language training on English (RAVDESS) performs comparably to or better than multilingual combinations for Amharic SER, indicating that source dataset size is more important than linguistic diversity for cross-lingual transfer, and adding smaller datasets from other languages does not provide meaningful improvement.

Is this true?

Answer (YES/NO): NO